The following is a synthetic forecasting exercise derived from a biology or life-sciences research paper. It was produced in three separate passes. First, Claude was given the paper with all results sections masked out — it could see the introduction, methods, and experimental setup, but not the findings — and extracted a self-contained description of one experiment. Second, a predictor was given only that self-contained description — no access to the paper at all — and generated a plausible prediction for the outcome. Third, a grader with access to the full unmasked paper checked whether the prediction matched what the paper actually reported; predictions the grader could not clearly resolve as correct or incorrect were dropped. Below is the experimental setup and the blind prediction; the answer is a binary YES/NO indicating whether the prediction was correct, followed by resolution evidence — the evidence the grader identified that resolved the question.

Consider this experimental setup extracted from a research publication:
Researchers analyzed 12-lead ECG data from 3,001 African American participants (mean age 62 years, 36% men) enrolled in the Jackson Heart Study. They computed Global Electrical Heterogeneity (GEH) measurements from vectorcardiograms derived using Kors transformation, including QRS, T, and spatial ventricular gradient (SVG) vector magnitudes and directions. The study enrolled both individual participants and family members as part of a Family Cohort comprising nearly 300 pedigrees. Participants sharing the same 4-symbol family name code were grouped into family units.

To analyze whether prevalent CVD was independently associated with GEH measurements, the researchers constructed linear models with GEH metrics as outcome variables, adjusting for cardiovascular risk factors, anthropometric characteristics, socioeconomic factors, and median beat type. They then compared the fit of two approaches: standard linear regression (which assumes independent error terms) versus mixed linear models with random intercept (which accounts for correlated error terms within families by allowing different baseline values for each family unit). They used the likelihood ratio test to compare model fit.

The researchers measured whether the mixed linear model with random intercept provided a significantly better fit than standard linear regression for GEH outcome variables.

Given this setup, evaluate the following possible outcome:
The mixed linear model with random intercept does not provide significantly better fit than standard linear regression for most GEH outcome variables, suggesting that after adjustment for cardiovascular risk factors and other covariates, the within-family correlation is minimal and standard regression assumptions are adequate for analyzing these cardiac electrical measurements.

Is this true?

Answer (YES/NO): YES